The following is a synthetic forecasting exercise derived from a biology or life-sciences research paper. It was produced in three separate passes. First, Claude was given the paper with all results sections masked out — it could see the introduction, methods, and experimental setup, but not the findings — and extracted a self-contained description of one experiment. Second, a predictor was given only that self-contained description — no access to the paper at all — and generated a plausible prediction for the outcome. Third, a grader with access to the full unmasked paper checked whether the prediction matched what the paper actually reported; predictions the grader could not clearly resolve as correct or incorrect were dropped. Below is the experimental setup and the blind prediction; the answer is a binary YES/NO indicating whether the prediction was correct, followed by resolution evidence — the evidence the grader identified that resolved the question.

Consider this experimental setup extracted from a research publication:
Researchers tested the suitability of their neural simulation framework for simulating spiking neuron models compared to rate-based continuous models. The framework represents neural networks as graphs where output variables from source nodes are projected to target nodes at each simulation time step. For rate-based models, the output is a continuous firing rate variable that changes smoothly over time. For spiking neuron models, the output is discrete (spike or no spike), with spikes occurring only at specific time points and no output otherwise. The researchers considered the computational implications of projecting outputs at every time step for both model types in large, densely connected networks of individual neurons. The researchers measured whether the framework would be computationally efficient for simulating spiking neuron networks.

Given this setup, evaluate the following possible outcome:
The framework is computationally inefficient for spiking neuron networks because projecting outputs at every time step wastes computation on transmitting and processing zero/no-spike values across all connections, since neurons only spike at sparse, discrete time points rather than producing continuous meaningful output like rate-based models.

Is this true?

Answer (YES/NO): YES